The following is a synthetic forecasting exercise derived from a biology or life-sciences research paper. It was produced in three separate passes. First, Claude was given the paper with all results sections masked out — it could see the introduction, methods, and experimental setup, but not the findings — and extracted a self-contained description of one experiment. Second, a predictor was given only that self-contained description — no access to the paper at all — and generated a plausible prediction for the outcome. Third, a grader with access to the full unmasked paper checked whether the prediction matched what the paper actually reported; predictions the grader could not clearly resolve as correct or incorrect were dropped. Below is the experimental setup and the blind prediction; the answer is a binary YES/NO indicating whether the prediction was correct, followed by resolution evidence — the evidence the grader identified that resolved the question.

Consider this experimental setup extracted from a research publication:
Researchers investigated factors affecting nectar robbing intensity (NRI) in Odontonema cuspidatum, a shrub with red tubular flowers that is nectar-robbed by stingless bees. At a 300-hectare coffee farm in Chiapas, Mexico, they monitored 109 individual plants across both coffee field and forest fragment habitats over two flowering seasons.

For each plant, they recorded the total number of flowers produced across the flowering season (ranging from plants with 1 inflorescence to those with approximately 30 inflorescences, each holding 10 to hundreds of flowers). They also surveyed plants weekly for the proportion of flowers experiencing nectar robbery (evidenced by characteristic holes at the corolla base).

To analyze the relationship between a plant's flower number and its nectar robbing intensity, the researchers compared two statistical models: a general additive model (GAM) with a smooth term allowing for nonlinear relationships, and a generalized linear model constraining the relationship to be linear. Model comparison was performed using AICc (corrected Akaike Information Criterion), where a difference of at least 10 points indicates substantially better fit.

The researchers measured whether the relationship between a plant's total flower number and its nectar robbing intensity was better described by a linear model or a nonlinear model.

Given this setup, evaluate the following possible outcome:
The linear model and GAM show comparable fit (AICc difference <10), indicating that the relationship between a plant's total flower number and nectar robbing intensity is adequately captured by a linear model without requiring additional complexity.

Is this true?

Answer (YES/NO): NO